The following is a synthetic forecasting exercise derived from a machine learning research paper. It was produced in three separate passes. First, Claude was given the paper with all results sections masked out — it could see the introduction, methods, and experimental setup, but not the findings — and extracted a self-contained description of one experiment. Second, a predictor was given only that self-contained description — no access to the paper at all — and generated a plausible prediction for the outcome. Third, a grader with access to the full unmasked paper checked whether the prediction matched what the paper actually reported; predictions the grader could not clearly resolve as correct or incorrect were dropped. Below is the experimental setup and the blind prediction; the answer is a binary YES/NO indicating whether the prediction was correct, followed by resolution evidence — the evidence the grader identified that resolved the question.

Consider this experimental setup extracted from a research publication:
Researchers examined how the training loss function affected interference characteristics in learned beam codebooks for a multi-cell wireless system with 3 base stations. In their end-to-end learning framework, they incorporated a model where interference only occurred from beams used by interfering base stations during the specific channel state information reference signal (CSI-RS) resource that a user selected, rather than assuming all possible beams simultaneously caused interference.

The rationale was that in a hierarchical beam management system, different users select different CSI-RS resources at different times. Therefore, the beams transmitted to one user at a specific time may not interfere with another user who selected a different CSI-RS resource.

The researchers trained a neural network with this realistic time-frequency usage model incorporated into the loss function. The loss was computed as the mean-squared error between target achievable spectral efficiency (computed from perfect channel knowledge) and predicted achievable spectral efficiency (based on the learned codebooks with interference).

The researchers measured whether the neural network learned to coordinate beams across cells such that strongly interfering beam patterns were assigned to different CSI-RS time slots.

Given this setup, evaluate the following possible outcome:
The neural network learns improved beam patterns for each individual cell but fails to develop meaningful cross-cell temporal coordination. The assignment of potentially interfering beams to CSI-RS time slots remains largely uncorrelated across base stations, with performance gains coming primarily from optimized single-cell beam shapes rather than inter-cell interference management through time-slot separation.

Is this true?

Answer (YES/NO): NO